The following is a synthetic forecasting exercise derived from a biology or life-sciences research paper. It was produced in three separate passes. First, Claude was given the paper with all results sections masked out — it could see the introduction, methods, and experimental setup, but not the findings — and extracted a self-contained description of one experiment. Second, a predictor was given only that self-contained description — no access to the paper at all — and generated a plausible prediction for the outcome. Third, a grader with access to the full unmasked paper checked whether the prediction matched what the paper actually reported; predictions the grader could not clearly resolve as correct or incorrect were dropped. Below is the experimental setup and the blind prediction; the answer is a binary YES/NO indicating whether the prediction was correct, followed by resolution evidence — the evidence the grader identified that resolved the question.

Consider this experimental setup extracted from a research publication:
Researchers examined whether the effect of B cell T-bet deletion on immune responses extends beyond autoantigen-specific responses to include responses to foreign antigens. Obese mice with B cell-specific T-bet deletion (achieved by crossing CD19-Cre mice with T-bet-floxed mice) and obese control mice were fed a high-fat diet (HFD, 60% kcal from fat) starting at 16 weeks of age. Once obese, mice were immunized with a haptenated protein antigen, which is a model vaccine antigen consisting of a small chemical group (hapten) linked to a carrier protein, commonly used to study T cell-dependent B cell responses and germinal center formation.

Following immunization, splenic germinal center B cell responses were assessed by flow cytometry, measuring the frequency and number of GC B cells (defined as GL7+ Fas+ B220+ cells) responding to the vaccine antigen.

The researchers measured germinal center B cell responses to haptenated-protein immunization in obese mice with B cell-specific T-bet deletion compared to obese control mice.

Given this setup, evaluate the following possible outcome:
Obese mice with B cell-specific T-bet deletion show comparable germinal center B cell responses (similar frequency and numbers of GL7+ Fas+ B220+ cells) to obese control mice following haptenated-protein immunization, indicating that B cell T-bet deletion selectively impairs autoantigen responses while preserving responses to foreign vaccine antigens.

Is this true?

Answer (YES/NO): NO